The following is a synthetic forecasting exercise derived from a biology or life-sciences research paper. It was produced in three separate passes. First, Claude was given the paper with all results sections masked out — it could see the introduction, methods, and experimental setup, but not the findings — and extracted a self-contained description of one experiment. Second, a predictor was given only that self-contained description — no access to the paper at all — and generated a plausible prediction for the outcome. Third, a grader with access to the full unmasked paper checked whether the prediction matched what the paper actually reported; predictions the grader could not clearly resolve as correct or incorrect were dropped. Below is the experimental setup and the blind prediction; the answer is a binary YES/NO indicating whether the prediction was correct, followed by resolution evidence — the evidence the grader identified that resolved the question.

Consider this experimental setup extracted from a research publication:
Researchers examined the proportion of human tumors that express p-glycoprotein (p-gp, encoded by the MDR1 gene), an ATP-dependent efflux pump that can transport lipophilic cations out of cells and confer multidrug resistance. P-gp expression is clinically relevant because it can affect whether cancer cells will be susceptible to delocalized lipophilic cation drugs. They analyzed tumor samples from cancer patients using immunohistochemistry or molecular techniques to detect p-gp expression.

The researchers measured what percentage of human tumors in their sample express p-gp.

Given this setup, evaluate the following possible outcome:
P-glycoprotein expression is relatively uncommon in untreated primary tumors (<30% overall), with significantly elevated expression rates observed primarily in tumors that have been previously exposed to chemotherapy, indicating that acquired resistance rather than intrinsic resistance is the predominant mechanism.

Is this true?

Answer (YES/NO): NO